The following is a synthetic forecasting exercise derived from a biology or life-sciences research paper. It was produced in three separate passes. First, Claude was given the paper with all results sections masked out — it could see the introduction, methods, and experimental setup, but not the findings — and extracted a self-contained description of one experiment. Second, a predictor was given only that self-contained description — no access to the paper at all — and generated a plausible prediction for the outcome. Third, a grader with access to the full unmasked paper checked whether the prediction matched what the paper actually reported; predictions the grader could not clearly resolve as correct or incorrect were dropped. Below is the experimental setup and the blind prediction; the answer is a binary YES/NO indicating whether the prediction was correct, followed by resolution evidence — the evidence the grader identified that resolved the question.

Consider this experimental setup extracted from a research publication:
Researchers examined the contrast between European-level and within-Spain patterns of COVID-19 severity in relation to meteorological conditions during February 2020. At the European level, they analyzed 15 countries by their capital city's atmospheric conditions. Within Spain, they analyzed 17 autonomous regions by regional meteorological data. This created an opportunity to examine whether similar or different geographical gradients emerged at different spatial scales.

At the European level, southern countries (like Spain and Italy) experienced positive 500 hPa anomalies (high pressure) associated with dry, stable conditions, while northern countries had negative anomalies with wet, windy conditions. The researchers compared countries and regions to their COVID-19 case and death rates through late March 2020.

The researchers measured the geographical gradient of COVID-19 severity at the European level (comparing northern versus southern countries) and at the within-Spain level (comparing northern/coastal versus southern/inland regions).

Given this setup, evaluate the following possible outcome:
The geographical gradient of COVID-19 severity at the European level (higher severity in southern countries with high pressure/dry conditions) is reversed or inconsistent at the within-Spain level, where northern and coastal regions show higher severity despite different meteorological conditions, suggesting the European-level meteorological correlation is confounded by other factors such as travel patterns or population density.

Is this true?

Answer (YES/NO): NO